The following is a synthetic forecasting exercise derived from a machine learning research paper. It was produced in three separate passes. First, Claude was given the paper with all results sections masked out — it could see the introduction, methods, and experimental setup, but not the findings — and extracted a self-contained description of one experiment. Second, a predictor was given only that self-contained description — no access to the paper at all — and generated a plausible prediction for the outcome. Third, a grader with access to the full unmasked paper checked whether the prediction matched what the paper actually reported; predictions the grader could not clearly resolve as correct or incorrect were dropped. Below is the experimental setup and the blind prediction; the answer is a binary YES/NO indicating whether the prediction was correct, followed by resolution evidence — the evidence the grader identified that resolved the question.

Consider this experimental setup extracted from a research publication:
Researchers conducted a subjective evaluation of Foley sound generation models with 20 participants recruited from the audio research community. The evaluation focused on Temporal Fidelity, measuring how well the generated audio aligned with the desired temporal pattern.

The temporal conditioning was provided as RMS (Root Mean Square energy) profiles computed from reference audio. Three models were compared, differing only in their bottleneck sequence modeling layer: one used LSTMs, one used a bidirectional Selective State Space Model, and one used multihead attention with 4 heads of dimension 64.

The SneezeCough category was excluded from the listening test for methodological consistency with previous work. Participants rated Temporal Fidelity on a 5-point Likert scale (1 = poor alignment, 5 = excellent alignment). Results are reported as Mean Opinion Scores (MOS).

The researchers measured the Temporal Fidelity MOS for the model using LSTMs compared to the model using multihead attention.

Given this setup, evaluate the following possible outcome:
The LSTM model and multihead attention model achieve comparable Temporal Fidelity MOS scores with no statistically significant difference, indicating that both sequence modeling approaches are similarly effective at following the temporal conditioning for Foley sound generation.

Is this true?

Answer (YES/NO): YES